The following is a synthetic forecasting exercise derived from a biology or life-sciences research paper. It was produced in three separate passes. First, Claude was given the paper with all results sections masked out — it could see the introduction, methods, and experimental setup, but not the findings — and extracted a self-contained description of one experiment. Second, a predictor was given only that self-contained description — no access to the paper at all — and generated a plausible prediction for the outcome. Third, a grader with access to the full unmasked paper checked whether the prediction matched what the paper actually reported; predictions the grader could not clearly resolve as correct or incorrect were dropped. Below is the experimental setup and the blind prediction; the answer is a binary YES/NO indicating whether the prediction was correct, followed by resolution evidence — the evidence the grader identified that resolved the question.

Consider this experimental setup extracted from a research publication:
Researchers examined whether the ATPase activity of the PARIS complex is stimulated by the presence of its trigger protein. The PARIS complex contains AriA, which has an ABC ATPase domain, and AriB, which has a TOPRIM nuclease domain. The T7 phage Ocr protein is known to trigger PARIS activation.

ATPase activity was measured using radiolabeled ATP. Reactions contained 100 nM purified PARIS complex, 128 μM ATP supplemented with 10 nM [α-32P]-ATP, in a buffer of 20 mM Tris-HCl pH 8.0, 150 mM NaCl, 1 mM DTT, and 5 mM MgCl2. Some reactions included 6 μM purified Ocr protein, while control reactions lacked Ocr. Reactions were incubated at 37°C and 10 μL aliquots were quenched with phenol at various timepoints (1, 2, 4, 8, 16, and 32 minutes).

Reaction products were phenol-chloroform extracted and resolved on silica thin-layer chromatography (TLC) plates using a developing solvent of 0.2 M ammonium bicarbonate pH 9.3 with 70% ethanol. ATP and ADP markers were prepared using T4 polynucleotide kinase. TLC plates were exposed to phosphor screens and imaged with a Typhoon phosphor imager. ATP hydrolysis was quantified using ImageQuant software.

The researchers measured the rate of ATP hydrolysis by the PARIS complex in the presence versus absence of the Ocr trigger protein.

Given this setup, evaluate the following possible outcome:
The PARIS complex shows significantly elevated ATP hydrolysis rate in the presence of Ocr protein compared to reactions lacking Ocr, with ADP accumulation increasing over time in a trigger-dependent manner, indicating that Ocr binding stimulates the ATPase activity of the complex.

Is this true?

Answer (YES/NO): NO